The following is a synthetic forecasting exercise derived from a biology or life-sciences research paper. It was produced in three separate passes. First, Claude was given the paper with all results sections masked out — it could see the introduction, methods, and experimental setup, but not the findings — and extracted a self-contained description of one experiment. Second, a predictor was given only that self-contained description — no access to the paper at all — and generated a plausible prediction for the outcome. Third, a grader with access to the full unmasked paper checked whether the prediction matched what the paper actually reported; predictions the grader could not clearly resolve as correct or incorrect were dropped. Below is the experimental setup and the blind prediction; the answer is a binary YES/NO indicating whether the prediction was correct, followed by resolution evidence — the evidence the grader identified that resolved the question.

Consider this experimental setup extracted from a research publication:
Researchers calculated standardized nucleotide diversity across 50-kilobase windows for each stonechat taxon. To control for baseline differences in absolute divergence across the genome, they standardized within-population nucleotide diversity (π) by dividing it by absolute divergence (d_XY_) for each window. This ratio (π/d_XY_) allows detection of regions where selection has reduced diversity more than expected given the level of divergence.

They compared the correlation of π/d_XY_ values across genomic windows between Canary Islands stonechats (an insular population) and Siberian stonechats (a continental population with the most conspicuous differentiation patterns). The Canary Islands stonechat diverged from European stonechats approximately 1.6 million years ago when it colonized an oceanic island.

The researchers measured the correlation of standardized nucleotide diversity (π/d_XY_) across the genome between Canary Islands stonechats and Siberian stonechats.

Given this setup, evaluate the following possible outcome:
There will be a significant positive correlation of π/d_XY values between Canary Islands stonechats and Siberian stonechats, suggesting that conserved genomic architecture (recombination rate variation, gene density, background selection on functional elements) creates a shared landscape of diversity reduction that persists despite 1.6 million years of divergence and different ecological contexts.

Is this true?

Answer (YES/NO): NO